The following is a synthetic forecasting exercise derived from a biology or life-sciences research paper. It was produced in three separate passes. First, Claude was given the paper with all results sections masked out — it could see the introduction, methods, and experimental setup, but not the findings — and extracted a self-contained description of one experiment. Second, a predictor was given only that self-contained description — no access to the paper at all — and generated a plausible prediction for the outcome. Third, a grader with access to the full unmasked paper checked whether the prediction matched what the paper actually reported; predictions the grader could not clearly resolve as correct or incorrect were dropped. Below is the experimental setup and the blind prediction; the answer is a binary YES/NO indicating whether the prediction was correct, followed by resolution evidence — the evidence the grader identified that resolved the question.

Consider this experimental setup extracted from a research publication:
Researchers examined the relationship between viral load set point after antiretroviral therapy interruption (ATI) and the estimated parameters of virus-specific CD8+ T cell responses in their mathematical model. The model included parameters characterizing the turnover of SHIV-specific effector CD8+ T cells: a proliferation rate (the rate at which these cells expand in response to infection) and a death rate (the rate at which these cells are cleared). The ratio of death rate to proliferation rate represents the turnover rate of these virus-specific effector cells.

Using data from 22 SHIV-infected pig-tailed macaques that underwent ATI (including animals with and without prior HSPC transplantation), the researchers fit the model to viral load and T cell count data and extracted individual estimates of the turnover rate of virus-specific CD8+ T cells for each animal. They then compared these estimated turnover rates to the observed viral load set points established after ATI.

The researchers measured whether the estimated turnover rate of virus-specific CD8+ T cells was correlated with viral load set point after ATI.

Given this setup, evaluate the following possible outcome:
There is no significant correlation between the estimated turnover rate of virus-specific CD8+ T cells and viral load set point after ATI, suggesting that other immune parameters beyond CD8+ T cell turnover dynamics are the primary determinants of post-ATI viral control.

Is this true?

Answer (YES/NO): NO